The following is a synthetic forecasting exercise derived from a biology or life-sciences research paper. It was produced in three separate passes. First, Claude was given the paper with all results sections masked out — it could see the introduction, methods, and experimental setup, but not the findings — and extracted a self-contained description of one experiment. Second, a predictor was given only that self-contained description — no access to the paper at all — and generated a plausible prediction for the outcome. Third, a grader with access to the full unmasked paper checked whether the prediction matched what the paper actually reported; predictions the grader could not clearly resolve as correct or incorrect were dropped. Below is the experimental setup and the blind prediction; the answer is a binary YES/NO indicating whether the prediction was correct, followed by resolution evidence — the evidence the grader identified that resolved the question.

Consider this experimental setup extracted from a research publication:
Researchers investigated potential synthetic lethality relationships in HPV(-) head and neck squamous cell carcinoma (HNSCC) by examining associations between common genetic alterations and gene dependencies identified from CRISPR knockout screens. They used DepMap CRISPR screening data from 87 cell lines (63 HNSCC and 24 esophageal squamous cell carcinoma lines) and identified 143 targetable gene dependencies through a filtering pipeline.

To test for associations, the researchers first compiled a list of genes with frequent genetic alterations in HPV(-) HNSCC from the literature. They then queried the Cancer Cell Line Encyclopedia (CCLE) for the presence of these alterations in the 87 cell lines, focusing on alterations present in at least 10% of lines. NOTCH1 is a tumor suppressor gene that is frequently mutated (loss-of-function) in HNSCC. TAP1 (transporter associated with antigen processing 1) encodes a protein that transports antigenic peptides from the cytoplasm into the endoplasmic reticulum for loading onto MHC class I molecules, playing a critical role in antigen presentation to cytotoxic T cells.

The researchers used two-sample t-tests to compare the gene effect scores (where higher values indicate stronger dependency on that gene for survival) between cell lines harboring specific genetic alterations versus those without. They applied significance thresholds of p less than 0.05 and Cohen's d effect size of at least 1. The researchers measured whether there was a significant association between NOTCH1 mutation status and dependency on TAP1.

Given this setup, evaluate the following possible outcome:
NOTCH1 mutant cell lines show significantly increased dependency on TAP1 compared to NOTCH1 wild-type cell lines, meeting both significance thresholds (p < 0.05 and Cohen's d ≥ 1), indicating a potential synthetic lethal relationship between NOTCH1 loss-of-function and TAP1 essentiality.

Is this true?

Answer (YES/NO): YES